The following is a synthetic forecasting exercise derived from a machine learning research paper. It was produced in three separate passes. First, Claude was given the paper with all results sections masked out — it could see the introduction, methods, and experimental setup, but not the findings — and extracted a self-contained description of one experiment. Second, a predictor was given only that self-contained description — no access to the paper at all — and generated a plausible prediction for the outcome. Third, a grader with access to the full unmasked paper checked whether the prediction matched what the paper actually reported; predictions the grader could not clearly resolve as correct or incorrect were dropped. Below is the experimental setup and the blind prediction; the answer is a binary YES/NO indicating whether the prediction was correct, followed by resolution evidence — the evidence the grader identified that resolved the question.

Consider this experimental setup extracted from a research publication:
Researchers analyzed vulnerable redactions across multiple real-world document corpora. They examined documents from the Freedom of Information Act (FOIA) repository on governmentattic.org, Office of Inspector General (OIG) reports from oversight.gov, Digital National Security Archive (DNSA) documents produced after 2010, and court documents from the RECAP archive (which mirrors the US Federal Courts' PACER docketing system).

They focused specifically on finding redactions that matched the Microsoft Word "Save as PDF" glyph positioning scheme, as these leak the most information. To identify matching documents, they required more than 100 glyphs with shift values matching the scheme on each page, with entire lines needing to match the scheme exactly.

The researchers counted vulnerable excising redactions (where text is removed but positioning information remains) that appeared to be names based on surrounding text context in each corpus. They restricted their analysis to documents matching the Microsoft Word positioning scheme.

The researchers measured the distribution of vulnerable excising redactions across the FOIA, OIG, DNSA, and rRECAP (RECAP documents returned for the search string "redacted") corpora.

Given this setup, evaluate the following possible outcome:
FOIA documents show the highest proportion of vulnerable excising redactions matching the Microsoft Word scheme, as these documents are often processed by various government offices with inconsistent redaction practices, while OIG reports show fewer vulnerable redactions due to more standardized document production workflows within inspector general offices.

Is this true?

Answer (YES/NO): YES